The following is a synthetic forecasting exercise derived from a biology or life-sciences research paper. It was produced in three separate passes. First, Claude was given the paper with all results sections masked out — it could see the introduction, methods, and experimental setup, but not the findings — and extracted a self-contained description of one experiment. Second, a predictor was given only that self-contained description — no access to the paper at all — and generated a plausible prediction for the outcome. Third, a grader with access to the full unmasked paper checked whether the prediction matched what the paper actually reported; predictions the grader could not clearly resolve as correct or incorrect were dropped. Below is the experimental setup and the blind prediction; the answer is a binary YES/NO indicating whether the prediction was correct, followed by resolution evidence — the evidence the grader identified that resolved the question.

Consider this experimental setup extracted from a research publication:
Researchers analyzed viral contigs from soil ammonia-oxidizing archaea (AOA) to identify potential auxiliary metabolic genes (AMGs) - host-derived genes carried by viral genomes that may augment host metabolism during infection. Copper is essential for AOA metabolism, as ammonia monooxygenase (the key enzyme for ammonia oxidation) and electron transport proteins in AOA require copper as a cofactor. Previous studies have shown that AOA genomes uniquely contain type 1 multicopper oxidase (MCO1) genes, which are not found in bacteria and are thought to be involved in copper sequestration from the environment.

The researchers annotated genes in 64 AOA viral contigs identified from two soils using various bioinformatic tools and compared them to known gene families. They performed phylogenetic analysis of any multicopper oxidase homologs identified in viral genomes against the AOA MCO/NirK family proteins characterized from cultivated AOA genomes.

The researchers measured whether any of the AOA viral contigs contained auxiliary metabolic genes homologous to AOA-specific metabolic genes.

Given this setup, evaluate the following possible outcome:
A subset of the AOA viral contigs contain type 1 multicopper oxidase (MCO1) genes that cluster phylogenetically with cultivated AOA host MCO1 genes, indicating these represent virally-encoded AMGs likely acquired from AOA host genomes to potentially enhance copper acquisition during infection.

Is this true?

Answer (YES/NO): YES